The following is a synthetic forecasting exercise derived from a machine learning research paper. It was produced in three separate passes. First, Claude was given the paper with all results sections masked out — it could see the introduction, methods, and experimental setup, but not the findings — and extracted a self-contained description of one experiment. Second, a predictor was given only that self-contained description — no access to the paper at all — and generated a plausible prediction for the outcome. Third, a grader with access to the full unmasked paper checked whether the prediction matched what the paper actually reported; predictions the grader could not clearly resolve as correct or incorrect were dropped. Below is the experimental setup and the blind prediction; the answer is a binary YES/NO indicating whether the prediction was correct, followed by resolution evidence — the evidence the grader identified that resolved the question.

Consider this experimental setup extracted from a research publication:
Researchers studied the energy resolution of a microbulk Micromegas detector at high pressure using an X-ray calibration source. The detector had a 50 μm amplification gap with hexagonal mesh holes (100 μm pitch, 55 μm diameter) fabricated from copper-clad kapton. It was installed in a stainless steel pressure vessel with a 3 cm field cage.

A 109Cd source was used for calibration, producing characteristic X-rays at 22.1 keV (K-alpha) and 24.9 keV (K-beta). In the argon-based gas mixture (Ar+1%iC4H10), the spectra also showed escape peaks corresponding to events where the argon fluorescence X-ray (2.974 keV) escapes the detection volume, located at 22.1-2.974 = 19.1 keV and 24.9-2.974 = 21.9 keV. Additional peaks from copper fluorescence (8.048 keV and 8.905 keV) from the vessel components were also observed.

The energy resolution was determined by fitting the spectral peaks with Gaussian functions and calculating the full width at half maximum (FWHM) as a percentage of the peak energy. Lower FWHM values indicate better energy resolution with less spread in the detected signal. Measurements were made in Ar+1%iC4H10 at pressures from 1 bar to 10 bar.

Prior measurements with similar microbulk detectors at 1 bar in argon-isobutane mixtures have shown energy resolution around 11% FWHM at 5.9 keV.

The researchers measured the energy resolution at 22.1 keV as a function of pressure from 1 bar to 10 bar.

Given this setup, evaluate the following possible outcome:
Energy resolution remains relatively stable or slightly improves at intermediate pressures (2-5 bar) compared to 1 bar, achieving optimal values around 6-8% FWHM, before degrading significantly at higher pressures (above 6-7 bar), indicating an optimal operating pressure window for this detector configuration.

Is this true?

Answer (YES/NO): NO